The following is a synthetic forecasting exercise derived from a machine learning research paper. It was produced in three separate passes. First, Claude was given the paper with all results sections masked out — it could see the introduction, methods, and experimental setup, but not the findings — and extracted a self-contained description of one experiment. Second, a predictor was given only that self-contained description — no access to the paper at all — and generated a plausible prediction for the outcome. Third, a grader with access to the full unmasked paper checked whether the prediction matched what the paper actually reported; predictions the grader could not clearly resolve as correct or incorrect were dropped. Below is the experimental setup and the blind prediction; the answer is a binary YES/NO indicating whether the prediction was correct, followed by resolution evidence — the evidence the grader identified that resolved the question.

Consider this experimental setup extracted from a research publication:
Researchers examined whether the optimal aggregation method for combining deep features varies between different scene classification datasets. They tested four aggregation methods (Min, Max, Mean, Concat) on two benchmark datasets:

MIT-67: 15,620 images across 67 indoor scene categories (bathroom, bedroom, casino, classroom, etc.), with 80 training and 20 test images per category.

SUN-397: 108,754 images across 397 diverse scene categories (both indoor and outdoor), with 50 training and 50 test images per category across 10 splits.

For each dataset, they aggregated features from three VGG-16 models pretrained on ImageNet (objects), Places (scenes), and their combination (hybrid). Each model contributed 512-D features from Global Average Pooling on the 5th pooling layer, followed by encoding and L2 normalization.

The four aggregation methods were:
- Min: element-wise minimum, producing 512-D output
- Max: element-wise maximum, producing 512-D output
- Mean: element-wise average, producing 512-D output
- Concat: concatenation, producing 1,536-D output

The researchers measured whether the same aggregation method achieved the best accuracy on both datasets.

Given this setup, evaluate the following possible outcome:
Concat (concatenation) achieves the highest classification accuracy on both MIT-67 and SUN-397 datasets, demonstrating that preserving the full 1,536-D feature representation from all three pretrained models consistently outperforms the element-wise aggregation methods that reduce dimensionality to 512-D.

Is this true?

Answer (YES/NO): YES